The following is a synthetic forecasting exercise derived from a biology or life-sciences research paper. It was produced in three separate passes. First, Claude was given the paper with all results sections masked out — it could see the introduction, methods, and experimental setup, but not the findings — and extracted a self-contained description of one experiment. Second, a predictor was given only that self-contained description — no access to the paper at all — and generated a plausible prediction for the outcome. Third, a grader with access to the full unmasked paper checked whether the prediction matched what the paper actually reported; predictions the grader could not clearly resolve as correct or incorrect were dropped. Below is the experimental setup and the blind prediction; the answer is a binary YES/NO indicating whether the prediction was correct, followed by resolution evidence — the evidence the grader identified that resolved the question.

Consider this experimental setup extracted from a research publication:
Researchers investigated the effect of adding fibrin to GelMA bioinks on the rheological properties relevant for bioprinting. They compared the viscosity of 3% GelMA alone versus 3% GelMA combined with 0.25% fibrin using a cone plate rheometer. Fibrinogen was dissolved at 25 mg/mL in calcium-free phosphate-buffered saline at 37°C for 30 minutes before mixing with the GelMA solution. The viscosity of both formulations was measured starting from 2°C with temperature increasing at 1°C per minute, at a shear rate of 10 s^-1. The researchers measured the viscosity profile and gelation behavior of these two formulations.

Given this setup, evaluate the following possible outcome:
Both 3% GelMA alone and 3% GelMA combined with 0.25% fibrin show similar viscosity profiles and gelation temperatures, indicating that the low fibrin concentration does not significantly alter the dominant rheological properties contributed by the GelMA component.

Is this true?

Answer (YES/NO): YES